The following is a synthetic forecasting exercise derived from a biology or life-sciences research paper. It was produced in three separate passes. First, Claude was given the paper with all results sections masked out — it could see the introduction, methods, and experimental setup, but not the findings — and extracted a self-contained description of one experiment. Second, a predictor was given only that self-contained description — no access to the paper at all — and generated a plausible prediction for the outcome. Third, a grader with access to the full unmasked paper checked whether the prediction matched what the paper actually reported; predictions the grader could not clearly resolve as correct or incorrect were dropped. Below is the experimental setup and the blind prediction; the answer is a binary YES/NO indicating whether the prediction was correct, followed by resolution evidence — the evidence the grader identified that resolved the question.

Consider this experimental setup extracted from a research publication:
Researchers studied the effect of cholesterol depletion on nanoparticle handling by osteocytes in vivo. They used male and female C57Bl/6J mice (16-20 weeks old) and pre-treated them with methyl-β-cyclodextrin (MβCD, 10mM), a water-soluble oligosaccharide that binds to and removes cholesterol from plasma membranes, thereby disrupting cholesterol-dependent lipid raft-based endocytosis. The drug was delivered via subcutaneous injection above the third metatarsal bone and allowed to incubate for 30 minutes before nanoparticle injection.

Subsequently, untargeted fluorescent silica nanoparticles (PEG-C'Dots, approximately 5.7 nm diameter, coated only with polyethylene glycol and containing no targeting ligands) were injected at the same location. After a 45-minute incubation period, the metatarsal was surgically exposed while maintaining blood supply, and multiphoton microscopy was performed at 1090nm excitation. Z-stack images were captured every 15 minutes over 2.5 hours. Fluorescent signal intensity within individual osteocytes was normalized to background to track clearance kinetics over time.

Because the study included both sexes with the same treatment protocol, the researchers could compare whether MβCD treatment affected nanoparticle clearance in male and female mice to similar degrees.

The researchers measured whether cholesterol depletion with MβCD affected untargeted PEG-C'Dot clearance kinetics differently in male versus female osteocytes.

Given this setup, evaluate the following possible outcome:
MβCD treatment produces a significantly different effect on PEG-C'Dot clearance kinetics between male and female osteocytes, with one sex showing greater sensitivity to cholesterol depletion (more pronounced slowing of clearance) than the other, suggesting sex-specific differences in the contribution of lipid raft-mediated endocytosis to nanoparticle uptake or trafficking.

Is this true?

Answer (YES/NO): YES